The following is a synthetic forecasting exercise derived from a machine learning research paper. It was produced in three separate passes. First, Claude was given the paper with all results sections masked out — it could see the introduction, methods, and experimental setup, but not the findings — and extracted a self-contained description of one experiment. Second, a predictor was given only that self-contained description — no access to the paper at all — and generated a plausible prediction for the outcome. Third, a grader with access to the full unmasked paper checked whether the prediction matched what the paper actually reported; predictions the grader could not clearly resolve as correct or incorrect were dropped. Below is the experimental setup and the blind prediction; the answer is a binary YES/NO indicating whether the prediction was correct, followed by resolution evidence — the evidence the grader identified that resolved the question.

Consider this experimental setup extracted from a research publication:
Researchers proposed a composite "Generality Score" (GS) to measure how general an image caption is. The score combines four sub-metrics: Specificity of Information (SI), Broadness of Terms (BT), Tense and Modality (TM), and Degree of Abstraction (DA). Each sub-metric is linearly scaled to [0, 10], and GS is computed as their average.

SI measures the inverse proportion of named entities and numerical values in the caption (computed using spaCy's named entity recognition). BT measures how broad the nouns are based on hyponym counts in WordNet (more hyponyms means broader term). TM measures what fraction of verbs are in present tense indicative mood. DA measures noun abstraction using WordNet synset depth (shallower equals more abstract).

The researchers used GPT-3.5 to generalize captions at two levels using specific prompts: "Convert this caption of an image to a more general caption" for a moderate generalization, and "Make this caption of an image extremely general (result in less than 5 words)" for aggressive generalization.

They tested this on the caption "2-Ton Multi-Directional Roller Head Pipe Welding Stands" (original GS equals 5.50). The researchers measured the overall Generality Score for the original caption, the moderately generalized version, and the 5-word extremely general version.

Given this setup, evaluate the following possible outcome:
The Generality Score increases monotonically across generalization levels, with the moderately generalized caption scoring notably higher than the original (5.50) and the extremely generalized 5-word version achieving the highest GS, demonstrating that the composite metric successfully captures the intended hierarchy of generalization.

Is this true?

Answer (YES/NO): YES